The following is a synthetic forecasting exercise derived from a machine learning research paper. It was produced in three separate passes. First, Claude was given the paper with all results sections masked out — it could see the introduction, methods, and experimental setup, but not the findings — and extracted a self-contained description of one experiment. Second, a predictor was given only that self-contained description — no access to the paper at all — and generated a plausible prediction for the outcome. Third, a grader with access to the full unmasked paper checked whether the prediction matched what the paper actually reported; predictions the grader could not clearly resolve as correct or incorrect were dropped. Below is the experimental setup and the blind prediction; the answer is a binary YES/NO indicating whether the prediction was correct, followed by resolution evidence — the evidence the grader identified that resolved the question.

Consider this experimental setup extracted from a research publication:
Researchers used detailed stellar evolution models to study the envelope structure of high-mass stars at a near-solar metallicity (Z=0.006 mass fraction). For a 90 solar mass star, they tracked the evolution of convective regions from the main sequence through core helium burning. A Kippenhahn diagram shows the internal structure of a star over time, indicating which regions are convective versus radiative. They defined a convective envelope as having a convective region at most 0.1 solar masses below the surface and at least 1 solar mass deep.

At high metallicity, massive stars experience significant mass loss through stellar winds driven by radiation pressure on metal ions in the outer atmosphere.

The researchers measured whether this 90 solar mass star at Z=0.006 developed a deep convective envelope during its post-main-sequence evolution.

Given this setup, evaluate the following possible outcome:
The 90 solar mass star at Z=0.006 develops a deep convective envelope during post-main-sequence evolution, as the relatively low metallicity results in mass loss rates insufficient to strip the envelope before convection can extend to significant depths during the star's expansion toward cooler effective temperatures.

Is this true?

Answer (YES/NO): NO